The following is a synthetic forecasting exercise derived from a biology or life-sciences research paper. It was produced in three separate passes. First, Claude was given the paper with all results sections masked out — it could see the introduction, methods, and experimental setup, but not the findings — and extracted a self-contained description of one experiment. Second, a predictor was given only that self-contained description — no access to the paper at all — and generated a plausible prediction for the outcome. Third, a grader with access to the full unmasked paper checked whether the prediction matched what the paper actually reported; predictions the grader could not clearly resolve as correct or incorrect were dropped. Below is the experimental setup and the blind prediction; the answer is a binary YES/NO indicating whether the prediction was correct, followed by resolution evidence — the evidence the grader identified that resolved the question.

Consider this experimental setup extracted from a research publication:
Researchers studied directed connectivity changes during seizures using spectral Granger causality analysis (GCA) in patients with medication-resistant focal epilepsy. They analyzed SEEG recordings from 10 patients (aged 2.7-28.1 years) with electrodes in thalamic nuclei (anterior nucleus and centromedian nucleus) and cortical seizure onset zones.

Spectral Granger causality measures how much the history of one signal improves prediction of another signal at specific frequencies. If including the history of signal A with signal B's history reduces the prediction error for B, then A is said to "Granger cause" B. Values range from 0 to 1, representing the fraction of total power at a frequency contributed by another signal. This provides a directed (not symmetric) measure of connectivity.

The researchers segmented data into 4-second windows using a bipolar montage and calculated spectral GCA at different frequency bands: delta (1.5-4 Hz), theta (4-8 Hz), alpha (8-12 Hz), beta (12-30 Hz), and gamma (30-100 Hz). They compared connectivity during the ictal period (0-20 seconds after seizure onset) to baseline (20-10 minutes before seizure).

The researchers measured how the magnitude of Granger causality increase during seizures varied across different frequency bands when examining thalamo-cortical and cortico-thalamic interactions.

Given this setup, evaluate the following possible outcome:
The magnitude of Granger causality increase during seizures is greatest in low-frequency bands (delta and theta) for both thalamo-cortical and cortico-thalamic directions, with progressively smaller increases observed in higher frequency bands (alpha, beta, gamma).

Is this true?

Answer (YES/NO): NO